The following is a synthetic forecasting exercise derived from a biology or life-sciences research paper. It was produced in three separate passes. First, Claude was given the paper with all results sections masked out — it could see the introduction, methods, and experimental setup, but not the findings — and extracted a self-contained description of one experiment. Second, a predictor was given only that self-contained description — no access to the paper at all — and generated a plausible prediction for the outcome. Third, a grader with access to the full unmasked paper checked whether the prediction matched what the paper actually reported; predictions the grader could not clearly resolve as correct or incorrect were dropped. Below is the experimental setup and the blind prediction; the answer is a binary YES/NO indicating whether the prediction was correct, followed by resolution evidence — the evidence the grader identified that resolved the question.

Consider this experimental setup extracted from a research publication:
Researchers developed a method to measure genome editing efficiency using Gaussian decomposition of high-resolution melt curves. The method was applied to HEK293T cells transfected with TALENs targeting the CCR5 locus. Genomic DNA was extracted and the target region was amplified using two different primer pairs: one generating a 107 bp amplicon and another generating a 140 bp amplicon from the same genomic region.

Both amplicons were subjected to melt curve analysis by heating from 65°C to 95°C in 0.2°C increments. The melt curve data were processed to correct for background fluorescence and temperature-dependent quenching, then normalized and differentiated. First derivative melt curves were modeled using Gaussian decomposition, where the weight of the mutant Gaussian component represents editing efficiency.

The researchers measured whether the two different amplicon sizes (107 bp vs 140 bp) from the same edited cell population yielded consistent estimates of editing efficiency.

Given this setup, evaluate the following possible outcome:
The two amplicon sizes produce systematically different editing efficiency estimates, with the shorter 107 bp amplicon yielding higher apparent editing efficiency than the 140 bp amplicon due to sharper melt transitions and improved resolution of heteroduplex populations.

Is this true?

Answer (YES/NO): NO